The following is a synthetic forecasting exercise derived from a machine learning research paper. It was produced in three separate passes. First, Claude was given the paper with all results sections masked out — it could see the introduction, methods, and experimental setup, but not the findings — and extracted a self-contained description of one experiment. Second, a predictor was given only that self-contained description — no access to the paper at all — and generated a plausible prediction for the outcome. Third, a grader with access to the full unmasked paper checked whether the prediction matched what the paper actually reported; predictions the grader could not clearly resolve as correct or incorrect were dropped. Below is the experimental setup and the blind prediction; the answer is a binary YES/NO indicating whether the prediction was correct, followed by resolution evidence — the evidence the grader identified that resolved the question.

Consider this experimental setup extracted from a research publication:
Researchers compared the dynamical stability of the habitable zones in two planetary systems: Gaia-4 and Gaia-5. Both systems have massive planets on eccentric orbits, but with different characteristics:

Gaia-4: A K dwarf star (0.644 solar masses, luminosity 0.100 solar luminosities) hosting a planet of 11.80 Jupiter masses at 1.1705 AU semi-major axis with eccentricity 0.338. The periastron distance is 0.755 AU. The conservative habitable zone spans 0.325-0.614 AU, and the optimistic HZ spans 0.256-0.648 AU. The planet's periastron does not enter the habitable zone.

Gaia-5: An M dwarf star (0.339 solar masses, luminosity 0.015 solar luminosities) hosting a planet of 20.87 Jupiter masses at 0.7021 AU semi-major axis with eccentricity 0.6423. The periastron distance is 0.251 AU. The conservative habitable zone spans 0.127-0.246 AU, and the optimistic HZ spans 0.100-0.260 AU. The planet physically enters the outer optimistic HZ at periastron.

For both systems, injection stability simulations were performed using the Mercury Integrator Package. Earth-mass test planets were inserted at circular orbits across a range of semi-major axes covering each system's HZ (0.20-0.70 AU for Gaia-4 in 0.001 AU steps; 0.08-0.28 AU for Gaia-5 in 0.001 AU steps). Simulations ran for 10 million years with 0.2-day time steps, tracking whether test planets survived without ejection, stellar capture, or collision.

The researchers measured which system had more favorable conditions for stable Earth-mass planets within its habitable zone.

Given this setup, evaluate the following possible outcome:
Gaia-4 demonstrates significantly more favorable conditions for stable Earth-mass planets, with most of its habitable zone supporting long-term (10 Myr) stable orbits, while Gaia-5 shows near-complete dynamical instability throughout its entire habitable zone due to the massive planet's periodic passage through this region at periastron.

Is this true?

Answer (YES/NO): NO